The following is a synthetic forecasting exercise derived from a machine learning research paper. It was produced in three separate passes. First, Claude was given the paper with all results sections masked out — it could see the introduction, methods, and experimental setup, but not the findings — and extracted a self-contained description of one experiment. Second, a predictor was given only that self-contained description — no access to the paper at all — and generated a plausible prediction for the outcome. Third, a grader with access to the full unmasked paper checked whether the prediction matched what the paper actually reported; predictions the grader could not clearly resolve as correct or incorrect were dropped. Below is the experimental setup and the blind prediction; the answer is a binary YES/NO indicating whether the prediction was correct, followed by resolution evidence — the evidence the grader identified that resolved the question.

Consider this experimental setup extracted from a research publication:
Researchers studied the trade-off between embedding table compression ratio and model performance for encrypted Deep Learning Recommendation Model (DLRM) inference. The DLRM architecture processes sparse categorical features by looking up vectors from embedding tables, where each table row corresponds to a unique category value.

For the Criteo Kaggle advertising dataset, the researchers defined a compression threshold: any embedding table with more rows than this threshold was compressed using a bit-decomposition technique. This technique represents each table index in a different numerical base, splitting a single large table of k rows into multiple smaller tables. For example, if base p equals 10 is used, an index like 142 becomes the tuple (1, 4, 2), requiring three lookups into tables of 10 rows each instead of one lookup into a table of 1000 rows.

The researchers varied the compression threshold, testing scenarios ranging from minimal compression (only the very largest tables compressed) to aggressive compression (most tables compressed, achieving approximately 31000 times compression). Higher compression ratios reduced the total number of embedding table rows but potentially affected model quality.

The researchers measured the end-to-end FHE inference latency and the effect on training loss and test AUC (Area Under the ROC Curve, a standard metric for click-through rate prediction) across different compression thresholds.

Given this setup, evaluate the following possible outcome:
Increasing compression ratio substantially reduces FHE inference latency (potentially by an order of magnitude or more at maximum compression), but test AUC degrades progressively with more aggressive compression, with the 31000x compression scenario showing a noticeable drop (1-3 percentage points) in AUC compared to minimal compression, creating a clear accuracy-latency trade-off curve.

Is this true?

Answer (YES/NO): NO